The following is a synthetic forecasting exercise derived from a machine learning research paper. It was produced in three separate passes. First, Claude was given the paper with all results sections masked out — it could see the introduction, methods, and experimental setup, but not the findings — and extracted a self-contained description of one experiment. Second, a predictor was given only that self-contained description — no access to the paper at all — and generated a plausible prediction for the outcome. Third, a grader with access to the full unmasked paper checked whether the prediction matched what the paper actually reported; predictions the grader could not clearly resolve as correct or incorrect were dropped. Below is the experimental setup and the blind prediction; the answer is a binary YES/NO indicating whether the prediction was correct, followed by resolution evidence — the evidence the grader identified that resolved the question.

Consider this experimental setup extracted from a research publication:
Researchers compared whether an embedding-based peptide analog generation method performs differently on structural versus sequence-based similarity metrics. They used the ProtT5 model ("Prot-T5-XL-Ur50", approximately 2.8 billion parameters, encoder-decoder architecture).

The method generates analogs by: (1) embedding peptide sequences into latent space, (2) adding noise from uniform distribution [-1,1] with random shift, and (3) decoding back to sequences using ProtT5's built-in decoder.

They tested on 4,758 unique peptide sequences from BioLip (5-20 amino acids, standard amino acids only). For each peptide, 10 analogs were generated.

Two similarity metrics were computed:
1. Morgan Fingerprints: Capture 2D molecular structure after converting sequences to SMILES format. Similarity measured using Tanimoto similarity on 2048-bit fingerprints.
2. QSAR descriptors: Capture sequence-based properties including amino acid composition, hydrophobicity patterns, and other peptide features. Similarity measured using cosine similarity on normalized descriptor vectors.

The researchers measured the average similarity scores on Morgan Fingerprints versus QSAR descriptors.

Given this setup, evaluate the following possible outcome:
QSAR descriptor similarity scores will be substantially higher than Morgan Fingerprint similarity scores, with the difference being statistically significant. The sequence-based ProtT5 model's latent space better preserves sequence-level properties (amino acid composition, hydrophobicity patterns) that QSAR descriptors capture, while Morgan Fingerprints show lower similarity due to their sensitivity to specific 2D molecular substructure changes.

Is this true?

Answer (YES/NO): YES